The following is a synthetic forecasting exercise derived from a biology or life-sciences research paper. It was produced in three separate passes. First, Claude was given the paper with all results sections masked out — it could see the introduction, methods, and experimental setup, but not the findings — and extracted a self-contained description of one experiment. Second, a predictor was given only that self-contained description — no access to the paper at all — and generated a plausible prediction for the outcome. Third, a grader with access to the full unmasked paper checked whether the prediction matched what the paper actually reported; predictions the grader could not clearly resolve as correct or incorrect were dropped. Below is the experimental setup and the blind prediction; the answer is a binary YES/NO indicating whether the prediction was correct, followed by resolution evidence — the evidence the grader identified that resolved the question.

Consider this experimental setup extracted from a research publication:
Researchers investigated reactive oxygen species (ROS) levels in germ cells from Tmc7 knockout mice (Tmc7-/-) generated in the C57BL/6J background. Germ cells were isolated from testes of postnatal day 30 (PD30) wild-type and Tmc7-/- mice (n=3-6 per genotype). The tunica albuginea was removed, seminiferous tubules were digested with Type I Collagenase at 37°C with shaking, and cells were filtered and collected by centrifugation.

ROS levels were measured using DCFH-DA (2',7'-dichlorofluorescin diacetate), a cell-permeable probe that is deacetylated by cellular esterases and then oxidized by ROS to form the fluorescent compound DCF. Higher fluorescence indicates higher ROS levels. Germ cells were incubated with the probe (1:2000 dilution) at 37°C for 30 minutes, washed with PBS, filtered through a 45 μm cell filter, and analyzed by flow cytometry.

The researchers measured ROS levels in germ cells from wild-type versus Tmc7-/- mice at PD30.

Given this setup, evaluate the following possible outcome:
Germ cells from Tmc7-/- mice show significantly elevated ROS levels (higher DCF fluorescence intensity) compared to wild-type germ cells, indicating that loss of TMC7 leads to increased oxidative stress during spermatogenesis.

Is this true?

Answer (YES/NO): YES